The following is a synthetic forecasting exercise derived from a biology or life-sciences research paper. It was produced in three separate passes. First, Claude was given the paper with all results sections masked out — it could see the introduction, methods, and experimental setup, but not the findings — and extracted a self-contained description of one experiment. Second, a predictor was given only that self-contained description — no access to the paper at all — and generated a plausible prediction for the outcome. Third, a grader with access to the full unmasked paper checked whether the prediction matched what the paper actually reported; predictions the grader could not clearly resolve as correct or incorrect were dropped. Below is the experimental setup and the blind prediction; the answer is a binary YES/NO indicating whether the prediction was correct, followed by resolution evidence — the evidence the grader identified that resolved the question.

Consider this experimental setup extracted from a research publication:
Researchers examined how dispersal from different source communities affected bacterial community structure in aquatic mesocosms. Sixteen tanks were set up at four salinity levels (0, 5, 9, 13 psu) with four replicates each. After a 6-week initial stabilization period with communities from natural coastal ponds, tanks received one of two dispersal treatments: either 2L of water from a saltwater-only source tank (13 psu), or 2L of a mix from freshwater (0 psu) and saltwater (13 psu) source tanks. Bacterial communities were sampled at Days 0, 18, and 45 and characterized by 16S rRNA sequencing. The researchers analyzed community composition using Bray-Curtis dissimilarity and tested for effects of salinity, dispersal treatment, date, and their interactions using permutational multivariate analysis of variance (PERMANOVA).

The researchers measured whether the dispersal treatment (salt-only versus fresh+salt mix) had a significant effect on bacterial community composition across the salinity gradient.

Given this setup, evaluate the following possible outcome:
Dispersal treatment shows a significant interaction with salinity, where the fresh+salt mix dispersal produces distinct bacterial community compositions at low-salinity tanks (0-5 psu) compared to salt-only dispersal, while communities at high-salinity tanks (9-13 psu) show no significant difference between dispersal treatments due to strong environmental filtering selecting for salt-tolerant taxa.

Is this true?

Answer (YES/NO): NO